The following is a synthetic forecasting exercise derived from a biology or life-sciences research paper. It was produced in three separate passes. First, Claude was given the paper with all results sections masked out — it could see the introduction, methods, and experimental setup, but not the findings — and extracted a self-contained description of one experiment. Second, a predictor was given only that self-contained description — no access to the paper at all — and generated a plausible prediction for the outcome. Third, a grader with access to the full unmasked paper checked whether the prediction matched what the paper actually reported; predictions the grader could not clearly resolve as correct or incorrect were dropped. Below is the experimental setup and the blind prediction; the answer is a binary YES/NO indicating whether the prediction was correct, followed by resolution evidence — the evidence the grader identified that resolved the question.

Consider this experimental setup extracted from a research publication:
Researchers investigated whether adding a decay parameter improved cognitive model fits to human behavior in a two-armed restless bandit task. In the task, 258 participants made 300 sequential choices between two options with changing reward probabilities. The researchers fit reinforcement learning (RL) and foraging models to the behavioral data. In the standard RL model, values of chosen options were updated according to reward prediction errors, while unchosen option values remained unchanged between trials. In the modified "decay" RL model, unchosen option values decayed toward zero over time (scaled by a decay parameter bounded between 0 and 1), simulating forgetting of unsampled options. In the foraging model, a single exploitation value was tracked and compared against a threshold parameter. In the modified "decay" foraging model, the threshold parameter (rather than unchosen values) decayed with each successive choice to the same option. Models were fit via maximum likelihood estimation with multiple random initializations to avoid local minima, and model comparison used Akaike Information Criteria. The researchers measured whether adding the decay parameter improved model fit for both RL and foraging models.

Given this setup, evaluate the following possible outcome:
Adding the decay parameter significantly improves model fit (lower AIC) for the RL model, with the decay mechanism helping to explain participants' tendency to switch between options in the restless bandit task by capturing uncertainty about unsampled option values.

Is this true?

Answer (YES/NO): NO